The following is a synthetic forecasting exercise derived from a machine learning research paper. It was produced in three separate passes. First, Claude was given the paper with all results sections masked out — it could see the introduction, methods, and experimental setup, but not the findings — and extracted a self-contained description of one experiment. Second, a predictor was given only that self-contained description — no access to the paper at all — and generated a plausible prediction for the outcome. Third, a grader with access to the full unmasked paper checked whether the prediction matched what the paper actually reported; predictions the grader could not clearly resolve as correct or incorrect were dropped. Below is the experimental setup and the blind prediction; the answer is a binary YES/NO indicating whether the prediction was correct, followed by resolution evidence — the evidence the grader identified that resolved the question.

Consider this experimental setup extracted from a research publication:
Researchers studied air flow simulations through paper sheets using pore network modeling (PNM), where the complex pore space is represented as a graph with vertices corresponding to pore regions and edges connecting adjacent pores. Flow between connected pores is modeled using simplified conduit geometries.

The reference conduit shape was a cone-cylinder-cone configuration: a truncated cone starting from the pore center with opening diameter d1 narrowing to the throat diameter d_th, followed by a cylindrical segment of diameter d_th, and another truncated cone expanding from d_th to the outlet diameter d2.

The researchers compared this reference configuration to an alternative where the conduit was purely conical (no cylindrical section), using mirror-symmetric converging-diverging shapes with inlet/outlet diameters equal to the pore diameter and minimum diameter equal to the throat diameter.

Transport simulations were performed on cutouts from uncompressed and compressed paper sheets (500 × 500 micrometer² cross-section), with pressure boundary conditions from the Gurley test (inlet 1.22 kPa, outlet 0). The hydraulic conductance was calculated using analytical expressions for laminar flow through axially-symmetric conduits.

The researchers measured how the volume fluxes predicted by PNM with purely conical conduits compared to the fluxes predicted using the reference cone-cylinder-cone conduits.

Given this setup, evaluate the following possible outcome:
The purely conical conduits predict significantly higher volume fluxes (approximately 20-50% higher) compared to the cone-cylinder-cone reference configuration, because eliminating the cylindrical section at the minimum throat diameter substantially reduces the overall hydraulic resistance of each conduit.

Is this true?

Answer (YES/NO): NO